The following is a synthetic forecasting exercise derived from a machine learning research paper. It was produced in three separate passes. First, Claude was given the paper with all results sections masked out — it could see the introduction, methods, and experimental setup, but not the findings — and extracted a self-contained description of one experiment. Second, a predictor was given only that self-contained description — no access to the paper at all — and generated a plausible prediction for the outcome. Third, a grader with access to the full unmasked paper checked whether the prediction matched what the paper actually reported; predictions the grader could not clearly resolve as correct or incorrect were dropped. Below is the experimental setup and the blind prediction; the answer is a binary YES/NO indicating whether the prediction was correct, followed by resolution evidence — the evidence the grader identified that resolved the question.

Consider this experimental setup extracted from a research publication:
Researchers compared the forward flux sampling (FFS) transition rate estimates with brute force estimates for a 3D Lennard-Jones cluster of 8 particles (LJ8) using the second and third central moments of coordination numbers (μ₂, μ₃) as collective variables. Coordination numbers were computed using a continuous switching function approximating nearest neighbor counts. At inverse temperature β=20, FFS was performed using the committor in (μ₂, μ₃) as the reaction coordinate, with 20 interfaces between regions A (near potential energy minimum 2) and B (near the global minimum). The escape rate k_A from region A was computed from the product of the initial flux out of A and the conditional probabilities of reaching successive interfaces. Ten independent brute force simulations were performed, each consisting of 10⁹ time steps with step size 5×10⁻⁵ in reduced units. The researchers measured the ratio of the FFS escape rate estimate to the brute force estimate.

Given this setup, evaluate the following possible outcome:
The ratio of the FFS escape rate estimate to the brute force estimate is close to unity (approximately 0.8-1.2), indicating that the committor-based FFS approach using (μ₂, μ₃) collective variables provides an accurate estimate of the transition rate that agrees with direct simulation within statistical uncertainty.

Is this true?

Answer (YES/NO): YES